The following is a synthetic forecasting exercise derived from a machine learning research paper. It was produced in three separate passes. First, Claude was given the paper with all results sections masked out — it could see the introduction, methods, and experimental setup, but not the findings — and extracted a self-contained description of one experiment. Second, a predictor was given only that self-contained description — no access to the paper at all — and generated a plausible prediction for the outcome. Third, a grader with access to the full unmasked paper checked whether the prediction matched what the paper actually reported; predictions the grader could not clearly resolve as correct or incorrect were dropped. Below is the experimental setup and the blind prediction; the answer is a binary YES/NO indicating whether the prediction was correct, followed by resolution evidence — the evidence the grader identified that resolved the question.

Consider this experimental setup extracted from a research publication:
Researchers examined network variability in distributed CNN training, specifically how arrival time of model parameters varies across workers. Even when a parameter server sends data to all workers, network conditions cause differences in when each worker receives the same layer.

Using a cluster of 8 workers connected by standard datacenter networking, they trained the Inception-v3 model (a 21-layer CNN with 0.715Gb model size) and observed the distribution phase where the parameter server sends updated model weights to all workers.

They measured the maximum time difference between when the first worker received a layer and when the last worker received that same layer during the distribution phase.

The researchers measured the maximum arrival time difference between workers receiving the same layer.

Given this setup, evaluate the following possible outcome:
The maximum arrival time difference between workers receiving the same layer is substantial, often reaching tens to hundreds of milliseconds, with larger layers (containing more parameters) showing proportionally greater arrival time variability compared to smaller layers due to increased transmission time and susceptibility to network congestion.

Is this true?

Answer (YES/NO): NO